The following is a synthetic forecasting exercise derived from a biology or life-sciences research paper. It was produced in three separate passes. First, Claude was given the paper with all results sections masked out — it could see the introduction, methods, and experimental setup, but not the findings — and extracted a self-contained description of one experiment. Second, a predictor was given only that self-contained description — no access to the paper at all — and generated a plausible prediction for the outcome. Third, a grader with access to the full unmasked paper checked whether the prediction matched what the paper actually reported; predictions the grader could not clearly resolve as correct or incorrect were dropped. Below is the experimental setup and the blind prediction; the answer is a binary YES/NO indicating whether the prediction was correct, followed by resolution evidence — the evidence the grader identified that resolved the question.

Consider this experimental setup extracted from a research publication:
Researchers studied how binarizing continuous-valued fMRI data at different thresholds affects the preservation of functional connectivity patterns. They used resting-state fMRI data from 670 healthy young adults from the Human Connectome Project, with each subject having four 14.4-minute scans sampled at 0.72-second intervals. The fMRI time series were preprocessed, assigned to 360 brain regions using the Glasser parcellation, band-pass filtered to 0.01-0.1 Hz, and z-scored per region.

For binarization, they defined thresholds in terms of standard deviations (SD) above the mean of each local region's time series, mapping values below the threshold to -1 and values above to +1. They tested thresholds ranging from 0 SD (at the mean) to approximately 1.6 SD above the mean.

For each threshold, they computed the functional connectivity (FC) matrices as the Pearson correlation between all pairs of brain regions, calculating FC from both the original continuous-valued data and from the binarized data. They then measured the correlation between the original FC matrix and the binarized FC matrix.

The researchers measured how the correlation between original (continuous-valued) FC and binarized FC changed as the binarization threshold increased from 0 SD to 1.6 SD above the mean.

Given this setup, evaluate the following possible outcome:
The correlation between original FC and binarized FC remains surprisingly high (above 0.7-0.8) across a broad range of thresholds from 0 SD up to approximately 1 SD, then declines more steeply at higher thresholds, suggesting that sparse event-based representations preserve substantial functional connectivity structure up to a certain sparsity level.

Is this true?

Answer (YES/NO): YES